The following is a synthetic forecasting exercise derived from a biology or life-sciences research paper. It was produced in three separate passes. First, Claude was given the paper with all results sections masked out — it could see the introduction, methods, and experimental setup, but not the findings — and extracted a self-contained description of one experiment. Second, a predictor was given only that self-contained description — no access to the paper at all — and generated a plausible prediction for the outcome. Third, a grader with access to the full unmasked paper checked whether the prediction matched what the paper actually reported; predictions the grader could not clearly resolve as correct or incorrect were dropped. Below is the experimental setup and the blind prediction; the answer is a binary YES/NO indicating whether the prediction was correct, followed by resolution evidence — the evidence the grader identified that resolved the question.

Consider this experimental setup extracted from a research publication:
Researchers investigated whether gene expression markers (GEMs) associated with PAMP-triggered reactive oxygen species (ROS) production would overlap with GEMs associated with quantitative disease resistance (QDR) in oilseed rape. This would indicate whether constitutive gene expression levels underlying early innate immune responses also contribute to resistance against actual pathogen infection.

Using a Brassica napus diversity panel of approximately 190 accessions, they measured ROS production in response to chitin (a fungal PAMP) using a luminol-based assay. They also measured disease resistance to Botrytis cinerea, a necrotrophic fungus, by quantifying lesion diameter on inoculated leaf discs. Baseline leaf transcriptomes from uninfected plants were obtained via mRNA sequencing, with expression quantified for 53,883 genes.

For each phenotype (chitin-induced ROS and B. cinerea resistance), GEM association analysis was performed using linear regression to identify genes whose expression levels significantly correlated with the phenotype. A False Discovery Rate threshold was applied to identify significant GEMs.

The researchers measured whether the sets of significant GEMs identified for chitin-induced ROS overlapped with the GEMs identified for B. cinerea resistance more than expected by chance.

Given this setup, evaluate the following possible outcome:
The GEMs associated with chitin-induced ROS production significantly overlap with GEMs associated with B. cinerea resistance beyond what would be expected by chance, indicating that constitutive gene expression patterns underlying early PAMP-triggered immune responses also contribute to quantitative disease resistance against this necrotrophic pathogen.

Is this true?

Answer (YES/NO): NO